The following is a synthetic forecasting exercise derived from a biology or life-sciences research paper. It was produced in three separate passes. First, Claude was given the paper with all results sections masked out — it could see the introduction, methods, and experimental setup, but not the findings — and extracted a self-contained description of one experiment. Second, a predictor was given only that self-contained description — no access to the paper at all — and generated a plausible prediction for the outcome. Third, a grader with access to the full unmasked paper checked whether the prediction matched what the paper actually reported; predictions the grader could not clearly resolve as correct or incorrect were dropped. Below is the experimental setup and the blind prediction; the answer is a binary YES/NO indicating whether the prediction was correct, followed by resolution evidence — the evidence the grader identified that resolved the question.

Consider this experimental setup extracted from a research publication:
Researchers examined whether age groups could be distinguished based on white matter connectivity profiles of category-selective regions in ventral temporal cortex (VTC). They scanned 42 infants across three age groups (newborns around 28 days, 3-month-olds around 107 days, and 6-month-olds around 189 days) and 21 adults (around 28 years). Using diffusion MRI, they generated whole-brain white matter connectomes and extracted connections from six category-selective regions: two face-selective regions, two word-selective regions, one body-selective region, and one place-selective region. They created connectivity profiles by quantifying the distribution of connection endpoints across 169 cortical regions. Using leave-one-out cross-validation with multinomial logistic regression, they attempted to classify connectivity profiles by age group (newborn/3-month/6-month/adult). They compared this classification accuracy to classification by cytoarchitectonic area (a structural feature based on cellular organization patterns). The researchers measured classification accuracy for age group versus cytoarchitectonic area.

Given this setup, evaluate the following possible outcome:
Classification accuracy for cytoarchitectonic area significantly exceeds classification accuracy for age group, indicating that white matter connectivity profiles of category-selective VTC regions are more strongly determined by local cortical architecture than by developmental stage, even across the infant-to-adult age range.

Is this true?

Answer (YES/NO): YES